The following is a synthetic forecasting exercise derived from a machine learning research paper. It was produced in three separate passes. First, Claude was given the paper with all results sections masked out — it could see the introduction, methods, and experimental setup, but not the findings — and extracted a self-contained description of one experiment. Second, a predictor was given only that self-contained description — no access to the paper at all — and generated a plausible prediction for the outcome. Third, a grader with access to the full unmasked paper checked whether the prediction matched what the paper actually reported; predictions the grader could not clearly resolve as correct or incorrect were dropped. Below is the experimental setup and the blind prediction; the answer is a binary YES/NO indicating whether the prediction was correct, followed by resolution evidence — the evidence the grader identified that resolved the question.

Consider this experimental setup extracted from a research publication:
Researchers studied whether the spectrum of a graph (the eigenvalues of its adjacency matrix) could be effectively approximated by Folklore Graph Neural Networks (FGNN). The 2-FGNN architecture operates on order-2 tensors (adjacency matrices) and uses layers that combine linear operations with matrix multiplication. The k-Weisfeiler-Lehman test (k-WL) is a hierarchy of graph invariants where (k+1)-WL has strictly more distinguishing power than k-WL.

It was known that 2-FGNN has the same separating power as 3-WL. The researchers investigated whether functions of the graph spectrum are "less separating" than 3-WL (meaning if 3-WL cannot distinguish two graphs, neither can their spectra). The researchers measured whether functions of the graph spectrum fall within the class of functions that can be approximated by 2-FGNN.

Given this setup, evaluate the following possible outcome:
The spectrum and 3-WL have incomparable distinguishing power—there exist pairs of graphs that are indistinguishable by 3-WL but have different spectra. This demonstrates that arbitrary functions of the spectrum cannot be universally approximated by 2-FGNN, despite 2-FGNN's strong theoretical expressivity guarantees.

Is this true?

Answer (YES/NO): NO